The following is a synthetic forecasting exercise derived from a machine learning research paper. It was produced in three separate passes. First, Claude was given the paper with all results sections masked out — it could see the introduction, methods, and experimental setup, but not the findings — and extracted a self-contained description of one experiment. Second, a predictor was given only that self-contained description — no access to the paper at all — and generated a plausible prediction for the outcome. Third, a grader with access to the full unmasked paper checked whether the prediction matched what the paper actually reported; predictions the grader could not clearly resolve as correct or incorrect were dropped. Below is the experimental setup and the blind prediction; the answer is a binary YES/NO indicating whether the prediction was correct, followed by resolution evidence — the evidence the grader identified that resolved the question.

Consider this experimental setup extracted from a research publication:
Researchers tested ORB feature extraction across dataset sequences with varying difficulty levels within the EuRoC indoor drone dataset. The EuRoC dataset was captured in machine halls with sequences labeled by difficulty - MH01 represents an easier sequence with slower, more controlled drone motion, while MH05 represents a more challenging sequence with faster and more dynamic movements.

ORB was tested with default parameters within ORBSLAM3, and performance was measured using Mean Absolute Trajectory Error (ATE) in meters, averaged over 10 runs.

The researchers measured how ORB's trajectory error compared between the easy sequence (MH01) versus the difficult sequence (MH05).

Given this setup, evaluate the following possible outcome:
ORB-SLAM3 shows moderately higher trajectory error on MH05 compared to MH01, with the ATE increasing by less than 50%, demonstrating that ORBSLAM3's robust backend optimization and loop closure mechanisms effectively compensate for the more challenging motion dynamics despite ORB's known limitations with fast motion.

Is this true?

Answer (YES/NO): YES